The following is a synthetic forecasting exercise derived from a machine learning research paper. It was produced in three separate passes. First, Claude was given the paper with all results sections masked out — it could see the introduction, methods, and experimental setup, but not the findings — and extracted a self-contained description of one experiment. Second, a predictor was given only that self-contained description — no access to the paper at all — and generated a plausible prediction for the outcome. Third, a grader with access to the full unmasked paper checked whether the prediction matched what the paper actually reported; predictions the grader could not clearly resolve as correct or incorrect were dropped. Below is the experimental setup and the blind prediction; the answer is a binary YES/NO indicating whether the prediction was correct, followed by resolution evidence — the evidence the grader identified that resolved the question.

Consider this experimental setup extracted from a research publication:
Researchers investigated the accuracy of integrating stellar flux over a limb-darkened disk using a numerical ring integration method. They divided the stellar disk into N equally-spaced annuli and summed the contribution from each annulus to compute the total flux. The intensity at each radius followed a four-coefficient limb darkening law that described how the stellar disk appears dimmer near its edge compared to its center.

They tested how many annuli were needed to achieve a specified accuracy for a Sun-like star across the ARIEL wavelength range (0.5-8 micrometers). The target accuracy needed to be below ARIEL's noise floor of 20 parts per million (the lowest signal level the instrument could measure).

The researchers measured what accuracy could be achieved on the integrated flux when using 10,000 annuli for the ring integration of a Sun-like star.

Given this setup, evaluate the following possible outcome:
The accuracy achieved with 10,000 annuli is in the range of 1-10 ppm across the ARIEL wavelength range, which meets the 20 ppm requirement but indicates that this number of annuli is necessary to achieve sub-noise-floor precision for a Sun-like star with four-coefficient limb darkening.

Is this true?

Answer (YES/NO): NO